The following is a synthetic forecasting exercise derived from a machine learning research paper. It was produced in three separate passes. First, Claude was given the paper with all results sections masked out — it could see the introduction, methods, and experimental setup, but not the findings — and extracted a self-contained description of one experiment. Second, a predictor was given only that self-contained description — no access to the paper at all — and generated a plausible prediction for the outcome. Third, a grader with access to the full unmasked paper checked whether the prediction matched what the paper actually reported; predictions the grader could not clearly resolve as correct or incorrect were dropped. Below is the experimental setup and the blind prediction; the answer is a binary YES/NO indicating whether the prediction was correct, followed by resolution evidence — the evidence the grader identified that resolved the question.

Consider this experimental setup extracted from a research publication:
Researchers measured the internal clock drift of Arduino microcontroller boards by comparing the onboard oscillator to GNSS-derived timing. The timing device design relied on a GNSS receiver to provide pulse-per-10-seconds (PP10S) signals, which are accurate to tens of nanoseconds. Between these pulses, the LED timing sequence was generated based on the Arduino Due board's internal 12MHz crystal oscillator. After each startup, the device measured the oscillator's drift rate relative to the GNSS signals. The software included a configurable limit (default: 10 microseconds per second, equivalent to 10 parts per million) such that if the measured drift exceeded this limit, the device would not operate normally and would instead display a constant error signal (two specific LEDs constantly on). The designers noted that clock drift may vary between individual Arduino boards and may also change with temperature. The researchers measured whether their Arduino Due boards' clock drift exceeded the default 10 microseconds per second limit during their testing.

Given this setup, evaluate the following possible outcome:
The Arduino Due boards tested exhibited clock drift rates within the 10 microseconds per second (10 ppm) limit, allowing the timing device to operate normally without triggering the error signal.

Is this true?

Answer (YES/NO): YES